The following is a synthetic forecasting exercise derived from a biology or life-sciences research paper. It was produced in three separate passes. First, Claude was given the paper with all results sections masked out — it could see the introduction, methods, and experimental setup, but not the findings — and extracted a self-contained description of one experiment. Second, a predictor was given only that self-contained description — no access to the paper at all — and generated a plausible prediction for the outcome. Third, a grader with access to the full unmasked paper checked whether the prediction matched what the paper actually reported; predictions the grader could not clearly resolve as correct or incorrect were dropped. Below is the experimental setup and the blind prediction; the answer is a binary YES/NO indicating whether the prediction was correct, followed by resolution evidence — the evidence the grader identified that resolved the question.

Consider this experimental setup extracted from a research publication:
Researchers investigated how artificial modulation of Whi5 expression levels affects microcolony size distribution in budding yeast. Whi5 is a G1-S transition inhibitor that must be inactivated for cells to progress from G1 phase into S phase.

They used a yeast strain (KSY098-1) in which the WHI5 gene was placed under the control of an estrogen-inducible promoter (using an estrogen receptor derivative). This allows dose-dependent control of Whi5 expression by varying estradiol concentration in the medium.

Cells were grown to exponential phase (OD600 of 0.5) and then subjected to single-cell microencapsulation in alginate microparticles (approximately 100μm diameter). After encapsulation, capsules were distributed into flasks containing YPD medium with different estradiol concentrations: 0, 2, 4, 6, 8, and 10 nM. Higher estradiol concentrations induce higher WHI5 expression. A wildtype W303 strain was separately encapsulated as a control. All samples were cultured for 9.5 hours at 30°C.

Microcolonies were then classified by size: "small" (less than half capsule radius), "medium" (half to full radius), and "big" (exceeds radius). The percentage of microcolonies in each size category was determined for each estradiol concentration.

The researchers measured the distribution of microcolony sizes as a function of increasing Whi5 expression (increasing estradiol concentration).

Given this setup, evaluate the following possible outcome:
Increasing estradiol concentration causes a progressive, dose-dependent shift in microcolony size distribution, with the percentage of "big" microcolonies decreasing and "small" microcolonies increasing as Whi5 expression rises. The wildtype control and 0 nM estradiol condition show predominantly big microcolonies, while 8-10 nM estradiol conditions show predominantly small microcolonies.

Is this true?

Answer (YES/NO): NO